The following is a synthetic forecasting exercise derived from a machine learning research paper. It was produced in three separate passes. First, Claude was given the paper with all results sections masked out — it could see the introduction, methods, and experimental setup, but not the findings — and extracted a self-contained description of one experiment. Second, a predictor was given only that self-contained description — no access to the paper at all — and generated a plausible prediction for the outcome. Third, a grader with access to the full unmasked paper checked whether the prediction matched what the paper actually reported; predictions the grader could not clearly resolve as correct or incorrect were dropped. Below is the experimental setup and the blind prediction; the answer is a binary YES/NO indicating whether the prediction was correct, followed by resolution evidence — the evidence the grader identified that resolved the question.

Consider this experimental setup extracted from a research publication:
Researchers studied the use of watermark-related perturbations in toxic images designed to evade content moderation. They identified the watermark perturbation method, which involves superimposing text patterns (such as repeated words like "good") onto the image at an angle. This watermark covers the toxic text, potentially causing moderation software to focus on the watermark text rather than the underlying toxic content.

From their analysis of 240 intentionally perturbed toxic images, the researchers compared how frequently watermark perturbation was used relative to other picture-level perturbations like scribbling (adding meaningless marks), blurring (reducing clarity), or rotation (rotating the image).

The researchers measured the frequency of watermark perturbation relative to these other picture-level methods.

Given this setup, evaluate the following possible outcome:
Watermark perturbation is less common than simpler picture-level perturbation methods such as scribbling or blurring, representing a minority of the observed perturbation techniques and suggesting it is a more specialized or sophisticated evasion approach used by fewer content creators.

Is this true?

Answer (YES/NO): YES